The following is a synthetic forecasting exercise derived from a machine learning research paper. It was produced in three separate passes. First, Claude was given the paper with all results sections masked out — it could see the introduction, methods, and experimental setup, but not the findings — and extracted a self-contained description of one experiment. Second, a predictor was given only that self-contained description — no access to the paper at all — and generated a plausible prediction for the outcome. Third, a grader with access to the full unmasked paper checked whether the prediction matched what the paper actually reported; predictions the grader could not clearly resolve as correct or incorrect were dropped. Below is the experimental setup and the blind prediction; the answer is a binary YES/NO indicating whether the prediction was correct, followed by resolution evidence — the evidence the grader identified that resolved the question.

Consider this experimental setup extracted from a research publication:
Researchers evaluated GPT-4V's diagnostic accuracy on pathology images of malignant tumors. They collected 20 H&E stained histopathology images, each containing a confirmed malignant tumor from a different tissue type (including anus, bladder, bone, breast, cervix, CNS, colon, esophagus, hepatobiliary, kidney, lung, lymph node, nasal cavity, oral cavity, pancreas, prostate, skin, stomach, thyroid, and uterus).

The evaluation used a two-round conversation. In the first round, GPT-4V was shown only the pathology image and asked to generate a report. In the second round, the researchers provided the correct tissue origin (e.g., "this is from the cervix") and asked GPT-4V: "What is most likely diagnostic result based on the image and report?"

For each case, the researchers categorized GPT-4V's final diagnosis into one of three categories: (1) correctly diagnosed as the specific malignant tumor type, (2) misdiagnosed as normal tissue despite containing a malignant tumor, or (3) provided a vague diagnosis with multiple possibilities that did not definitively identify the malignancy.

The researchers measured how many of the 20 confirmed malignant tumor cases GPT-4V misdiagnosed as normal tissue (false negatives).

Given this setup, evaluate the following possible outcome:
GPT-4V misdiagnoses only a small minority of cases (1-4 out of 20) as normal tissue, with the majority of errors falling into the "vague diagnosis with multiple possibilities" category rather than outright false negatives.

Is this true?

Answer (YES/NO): YES